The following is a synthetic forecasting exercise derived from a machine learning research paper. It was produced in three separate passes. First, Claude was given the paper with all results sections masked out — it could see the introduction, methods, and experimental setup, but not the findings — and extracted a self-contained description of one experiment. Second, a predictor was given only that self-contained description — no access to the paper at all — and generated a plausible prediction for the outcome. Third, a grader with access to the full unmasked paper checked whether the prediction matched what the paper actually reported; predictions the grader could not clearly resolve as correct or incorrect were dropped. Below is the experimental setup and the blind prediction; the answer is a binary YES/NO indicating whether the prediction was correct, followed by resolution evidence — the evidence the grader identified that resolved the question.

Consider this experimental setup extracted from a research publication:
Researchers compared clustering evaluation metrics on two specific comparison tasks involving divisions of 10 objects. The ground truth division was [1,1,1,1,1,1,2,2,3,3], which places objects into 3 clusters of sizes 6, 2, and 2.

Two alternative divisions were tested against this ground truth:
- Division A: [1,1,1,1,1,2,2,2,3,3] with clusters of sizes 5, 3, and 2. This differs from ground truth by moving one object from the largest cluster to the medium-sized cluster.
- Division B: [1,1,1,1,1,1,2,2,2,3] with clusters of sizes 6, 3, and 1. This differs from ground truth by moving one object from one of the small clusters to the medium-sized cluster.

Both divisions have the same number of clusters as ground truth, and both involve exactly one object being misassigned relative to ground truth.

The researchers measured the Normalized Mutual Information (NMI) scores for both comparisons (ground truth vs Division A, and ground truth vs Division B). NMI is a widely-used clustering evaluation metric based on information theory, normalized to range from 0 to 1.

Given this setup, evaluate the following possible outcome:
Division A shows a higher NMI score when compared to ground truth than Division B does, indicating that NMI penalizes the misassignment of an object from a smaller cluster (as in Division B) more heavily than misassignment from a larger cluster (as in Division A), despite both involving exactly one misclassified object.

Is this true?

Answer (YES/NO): NO